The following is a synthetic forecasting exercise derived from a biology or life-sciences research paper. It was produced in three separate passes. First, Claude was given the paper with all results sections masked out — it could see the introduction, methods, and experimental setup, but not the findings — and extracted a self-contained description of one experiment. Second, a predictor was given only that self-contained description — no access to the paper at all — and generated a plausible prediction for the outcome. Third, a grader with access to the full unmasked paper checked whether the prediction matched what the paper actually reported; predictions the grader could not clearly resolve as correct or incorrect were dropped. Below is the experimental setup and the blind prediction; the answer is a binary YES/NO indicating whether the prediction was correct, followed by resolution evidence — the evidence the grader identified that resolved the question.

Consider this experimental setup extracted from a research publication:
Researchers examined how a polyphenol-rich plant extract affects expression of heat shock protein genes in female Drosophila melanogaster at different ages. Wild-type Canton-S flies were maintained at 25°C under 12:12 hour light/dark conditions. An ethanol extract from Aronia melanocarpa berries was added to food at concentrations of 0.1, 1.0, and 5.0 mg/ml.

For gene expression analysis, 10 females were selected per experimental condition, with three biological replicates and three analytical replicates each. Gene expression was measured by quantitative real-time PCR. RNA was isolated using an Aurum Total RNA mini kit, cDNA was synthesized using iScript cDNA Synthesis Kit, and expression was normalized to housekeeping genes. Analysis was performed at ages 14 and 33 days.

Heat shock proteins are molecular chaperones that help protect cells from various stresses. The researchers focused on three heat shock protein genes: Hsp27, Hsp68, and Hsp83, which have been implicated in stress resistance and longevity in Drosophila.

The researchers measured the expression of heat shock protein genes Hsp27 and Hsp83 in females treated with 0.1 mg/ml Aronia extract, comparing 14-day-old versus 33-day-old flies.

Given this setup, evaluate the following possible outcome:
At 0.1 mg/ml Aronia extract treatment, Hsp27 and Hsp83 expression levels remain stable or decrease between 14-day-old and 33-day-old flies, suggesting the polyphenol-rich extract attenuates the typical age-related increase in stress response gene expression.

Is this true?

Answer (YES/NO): NO